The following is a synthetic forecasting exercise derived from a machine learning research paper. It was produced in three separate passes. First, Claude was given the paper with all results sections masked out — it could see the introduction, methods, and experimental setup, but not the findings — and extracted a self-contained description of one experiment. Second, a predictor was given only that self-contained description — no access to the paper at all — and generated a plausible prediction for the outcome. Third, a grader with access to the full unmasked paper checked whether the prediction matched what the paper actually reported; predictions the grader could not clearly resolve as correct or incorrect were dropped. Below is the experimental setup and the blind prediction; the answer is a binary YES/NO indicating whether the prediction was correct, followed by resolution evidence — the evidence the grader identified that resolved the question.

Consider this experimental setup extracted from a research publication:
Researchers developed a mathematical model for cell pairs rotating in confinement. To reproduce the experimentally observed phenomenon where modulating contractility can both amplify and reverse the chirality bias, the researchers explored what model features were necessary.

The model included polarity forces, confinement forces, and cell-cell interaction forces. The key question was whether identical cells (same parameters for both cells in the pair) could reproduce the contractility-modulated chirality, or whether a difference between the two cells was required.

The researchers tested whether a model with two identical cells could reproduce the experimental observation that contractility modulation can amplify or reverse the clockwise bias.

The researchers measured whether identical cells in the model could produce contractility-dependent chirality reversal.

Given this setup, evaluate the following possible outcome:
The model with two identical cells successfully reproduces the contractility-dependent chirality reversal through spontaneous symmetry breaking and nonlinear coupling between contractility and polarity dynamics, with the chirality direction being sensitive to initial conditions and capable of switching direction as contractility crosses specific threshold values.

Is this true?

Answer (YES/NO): NO